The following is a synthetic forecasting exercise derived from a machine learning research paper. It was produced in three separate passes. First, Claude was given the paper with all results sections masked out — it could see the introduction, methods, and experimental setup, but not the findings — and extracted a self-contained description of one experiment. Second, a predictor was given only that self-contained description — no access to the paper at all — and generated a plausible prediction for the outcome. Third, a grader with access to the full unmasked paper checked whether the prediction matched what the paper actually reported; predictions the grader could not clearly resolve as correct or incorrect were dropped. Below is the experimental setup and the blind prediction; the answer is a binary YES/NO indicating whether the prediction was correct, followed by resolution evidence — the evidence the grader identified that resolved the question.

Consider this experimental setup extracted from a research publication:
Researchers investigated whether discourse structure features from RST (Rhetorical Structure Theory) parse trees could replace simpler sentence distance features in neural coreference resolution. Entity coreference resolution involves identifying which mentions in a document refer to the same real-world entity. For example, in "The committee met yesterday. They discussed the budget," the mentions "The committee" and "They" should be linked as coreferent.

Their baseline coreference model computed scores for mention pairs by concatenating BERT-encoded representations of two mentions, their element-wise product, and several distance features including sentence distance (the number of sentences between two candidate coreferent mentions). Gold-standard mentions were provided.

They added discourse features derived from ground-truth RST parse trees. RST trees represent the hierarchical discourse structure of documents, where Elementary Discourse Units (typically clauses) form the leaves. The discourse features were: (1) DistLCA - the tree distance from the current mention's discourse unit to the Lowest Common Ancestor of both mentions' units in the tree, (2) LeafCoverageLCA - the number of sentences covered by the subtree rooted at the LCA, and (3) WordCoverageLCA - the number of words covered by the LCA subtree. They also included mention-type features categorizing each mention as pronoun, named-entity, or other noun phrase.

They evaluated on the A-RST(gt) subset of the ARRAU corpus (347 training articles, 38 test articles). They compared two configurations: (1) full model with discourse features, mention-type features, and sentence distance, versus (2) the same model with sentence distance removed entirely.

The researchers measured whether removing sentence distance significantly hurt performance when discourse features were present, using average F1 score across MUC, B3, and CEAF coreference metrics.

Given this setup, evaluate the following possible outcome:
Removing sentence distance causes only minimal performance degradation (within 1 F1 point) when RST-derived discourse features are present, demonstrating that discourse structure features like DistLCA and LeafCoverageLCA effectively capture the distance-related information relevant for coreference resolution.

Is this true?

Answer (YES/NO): YES